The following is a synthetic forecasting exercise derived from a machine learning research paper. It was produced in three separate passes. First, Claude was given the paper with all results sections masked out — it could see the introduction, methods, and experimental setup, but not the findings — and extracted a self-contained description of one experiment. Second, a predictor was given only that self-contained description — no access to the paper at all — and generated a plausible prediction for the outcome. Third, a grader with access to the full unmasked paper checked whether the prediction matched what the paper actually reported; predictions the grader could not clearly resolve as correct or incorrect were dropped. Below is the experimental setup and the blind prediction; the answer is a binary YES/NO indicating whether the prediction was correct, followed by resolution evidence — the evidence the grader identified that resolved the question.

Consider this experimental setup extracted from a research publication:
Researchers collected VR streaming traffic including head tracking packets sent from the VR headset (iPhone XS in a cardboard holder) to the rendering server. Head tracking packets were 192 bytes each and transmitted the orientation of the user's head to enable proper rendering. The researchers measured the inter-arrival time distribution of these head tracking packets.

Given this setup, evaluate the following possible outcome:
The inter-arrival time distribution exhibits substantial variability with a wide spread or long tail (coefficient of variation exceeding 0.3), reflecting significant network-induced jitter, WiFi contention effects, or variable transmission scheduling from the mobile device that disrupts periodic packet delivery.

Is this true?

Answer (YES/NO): NO